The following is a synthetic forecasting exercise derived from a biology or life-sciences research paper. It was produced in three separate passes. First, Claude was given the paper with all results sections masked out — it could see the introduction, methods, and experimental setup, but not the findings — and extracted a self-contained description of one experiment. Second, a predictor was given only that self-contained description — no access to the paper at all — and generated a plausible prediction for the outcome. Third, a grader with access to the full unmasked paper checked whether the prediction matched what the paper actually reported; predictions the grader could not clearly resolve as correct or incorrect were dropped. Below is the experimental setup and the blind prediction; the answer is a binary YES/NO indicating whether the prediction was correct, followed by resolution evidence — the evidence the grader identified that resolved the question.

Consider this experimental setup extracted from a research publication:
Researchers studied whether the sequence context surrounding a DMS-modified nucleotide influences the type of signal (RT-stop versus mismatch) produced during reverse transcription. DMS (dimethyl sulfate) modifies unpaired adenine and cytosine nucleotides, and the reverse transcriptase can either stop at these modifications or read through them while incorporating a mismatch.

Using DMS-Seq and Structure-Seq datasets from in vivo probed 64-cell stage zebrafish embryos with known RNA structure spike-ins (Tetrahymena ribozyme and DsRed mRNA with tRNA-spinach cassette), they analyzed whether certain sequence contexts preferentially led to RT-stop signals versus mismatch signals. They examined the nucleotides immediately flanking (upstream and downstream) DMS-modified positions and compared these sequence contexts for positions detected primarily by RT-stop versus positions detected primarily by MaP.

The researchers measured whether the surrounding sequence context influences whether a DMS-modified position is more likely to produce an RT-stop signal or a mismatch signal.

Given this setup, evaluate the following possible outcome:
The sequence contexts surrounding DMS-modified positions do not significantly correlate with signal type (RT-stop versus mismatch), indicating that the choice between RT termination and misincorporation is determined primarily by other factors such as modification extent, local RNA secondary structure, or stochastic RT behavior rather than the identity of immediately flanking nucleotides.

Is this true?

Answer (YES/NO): NO